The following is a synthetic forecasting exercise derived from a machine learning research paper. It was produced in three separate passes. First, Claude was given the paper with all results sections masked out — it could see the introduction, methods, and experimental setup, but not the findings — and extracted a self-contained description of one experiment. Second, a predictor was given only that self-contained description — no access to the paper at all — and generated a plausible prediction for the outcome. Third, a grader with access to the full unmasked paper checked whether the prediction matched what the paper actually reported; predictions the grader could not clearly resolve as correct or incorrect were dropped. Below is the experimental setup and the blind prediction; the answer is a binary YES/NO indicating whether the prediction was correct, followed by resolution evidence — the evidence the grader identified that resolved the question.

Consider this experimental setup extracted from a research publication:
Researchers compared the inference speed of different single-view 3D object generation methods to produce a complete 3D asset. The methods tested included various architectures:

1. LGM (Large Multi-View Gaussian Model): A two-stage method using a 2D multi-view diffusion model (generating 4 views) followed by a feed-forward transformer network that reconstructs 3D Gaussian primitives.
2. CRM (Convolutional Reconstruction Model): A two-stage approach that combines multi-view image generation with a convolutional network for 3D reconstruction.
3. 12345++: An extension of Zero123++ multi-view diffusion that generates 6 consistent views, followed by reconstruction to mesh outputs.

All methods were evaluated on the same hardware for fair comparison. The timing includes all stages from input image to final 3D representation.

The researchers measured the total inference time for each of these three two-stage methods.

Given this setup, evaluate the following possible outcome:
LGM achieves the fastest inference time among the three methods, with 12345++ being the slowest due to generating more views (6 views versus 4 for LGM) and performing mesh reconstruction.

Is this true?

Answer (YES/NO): YES